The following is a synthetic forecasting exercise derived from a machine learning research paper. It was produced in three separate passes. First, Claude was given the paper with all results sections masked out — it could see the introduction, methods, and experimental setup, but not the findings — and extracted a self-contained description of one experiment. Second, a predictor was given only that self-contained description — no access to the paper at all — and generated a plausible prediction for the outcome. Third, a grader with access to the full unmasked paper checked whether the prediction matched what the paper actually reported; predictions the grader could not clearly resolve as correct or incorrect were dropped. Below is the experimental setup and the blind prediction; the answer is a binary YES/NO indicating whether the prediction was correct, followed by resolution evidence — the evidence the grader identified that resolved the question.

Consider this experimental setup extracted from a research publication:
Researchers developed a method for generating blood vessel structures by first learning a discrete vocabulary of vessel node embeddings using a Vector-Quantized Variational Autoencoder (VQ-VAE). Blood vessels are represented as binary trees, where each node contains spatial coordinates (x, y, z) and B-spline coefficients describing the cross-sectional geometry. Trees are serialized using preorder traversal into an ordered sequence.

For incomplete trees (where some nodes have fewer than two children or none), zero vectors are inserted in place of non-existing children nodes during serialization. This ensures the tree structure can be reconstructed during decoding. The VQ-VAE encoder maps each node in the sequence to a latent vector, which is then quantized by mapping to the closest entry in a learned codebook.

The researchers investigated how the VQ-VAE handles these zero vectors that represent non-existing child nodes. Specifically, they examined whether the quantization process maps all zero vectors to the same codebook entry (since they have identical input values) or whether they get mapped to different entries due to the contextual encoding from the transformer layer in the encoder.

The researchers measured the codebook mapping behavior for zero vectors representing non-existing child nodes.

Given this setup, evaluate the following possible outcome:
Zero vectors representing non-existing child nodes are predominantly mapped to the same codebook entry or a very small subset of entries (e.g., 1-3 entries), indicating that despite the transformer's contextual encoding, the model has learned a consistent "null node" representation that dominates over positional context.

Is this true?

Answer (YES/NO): NO